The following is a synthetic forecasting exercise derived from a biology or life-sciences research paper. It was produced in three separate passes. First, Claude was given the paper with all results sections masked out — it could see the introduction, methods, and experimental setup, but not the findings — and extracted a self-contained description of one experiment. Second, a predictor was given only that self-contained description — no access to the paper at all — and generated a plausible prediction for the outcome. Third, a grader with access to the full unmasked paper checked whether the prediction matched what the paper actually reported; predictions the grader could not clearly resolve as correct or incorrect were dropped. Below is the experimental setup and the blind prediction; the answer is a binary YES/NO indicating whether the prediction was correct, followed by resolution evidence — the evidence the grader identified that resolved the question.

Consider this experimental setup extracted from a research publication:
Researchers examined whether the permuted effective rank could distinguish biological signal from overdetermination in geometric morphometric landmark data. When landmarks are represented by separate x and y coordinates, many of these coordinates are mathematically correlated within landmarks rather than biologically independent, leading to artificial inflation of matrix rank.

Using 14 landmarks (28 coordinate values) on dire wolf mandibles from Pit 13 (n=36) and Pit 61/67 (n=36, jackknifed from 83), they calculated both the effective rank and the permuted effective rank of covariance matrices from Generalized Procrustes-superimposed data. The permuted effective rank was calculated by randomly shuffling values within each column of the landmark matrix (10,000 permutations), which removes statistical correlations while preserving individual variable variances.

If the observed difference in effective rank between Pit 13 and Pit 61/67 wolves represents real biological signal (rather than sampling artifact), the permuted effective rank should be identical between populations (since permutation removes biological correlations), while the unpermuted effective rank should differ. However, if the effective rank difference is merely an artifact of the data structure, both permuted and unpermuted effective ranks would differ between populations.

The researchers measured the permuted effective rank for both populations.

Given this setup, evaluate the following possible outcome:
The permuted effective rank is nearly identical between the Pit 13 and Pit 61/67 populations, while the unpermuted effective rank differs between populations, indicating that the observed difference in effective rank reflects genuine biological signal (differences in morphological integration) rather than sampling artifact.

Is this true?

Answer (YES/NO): YES